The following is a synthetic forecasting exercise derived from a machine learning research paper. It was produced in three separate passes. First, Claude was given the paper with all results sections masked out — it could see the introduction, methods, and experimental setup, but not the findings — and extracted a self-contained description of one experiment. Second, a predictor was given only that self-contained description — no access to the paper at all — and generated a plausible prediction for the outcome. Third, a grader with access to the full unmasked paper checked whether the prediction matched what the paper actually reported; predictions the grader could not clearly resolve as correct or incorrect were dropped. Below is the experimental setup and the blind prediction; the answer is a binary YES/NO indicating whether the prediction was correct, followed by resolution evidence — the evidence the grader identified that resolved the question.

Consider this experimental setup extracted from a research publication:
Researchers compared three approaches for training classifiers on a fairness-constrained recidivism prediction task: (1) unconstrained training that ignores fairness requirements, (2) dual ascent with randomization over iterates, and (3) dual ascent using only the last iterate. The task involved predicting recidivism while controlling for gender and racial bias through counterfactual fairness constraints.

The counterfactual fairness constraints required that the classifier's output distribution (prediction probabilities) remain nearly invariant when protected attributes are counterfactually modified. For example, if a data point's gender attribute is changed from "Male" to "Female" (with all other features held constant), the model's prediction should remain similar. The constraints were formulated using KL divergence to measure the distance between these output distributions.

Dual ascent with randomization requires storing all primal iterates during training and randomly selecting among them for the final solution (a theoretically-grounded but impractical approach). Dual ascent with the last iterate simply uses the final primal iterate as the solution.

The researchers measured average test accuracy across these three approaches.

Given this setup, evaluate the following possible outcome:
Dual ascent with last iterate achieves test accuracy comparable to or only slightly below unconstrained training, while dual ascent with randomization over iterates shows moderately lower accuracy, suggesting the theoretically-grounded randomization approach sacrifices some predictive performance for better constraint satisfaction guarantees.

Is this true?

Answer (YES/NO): NO